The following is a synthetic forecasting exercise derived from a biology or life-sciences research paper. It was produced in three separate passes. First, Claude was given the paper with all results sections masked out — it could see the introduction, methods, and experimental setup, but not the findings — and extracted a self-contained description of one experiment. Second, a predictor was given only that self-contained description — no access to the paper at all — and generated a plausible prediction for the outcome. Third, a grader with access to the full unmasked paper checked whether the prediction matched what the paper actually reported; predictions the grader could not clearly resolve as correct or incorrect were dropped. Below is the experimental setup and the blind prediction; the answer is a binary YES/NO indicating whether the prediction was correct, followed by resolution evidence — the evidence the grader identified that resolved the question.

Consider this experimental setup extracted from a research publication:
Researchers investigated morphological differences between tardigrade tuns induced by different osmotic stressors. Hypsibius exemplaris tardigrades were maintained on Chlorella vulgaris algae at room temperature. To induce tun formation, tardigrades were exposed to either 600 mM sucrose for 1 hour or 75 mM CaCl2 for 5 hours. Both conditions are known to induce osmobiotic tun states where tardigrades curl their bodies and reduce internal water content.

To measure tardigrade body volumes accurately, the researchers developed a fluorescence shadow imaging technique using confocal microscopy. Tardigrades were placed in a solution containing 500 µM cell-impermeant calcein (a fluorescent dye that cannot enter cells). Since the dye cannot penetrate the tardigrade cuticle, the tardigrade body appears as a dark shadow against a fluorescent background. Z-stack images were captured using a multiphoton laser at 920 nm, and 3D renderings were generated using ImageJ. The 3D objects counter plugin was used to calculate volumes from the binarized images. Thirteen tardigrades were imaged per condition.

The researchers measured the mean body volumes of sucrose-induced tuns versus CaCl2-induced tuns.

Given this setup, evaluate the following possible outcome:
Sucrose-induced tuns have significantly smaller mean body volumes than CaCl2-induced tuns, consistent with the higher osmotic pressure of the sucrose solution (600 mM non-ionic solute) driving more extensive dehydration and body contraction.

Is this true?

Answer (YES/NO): NO